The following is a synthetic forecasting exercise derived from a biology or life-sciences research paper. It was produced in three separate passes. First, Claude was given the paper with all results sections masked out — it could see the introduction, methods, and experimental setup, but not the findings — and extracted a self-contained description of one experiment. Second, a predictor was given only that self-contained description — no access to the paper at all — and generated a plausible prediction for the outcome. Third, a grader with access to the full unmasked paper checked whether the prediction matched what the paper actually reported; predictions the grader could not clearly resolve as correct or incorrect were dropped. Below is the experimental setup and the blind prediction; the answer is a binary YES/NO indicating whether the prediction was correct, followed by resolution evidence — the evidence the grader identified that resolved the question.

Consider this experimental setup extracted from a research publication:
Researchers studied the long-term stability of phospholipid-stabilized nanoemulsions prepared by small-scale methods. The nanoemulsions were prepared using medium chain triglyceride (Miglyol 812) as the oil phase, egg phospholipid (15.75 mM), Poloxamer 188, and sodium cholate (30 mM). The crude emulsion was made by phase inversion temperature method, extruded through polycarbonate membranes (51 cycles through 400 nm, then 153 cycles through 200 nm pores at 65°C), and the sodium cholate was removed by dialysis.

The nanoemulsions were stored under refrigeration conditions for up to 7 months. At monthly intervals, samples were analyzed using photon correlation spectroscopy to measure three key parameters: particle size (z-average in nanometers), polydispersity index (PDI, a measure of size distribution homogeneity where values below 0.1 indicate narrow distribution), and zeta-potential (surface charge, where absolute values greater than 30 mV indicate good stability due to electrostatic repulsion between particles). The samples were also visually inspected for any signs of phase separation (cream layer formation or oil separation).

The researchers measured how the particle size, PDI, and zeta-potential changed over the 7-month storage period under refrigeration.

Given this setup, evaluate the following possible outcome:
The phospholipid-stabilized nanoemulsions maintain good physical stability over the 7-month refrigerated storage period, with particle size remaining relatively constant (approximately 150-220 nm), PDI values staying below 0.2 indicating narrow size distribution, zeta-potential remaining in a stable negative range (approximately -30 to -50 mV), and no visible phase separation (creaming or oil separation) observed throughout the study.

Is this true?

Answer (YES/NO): YES